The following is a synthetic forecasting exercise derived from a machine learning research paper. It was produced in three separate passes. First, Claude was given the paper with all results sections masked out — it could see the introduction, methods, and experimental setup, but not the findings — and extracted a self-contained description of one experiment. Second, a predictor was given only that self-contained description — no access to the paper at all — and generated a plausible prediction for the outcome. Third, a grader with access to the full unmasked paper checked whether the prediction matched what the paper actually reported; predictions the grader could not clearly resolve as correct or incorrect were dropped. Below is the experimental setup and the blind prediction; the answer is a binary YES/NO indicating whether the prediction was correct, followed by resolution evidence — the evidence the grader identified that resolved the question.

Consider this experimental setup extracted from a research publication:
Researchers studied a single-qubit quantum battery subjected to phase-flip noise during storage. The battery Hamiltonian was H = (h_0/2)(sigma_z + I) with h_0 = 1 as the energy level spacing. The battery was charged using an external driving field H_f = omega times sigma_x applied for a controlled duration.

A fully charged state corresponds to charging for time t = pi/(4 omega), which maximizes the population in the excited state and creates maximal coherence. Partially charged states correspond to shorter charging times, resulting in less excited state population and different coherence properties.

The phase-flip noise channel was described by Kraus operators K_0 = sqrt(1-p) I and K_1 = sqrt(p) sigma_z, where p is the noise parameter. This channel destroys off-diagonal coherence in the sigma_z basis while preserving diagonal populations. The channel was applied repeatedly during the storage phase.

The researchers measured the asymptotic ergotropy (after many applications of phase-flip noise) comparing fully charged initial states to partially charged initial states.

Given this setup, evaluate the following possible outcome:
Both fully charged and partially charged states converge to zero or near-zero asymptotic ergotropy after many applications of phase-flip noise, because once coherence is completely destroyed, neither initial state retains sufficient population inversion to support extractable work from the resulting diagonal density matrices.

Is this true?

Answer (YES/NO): NO